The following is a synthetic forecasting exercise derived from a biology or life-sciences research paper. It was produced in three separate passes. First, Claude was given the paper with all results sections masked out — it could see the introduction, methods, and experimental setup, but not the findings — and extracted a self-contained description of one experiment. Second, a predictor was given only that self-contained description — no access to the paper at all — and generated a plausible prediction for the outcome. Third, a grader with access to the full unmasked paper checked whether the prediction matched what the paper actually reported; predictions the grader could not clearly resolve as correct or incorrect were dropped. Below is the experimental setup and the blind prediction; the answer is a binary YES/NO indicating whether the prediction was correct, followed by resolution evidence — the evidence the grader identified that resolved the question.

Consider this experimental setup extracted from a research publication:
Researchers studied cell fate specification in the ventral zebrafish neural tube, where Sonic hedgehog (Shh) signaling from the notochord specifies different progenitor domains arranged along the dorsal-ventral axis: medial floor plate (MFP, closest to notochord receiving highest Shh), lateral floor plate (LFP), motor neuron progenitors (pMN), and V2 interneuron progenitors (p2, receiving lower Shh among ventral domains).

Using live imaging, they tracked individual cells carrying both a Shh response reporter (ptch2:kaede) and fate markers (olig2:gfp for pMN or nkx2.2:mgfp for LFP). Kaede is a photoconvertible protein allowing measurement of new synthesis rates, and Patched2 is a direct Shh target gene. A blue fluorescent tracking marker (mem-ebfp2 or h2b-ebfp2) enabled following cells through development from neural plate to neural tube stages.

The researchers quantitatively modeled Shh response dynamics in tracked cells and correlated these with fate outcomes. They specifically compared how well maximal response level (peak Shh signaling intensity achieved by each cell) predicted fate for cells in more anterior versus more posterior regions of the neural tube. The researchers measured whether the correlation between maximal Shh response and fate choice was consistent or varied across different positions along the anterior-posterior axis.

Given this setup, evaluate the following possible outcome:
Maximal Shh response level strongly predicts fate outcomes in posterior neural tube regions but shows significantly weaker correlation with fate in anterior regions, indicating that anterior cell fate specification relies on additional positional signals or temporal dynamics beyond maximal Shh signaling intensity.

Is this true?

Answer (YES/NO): NO